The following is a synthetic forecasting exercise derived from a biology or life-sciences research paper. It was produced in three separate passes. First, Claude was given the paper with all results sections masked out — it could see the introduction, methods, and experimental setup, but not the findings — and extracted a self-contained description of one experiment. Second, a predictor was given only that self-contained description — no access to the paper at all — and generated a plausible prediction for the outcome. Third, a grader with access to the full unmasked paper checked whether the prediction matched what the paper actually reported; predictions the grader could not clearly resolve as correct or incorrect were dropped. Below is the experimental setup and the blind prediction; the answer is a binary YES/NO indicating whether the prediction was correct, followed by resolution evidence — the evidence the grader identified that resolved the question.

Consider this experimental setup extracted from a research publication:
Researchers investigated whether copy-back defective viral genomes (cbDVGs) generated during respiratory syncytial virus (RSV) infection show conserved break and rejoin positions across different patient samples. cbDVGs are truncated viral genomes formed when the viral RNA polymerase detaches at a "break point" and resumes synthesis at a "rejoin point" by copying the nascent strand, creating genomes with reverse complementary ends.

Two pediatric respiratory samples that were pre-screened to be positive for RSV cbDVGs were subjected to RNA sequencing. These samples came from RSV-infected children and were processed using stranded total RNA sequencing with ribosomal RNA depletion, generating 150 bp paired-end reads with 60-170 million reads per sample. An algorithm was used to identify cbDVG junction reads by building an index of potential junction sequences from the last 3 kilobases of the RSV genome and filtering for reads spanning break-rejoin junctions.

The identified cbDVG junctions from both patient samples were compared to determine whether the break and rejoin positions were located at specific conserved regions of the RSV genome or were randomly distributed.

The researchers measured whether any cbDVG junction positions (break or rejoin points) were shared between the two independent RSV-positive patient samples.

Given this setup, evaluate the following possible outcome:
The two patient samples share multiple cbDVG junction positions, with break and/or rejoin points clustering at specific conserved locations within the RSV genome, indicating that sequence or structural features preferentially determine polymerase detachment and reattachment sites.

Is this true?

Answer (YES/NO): YES